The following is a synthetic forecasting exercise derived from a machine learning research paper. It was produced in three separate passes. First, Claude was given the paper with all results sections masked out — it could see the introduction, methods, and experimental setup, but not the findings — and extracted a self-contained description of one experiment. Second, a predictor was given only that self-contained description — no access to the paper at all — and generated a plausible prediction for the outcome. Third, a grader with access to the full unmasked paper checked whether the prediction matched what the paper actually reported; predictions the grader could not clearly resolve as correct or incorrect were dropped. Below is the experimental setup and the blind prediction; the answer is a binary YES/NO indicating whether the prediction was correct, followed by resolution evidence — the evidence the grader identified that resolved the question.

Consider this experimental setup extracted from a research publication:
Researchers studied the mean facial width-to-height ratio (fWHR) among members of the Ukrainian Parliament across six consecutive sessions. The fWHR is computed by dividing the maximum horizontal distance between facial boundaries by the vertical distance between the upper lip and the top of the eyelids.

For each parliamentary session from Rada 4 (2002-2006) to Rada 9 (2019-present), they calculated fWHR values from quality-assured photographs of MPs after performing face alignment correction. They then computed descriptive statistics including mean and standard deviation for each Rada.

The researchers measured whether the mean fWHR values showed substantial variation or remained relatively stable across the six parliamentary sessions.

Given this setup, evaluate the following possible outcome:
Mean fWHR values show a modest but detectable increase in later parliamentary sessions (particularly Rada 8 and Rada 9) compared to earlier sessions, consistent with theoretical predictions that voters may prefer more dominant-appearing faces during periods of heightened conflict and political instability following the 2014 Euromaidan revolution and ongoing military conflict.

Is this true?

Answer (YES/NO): NO